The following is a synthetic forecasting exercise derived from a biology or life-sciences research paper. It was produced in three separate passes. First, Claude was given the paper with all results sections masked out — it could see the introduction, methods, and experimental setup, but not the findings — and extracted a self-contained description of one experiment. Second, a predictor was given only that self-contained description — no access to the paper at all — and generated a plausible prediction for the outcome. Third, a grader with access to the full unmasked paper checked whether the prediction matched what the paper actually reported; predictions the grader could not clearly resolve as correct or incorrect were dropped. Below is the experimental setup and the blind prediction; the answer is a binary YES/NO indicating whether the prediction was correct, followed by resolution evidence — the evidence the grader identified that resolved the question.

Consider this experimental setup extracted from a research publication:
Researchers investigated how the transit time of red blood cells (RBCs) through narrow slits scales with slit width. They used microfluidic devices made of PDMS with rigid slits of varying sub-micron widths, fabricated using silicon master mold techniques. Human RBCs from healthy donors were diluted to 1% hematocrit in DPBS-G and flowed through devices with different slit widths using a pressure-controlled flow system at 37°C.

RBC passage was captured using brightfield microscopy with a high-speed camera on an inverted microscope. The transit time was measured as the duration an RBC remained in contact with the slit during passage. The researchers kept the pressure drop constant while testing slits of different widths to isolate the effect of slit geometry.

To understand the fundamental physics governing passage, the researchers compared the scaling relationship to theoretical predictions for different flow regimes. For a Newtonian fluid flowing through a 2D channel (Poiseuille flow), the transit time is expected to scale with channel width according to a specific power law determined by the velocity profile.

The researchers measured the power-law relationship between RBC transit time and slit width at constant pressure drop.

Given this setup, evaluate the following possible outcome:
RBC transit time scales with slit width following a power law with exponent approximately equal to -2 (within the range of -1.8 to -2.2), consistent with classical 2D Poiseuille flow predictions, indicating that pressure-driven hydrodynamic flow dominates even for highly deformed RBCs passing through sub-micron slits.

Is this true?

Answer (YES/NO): NO